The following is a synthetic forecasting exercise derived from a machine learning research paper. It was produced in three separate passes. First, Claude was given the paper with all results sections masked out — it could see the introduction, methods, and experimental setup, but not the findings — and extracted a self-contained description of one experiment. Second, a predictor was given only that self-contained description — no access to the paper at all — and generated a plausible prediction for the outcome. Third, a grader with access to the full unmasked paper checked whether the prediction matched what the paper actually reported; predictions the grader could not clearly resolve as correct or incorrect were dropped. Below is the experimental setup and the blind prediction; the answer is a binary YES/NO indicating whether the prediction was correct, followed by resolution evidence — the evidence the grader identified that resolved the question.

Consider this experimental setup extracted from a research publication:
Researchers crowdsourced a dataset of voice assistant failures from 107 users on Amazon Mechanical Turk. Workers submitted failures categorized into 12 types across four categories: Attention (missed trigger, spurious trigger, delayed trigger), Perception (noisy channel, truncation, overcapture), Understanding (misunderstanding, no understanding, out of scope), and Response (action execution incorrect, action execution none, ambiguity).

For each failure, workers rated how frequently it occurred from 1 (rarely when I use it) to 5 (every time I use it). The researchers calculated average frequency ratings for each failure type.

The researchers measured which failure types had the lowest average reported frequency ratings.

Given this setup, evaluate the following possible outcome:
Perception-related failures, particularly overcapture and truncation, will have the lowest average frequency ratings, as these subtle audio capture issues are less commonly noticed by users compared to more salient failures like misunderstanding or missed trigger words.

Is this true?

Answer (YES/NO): NO